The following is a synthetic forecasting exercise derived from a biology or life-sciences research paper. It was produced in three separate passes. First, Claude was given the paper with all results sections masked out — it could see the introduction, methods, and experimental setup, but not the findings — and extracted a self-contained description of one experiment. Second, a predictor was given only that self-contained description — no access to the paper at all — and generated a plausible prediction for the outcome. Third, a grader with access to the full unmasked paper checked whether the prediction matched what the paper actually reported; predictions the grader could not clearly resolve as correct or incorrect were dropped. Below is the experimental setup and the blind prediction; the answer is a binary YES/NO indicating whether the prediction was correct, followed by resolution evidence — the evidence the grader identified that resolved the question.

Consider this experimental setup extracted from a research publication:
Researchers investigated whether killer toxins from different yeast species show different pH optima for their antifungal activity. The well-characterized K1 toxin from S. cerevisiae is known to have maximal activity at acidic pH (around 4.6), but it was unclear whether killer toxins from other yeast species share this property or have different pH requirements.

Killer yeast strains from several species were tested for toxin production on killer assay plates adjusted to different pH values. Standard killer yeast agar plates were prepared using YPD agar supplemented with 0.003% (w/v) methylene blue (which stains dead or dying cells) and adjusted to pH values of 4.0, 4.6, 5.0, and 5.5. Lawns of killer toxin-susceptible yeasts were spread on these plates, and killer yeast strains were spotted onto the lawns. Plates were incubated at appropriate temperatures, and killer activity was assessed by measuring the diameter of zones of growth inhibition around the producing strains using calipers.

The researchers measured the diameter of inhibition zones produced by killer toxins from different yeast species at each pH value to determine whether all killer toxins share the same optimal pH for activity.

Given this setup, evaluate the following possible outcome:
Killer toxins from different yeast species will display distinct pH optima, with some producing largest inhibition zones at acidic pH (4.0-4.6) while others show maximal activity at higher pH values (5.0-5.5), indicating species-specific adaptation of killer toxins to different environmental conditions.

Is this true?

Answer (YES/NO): NO